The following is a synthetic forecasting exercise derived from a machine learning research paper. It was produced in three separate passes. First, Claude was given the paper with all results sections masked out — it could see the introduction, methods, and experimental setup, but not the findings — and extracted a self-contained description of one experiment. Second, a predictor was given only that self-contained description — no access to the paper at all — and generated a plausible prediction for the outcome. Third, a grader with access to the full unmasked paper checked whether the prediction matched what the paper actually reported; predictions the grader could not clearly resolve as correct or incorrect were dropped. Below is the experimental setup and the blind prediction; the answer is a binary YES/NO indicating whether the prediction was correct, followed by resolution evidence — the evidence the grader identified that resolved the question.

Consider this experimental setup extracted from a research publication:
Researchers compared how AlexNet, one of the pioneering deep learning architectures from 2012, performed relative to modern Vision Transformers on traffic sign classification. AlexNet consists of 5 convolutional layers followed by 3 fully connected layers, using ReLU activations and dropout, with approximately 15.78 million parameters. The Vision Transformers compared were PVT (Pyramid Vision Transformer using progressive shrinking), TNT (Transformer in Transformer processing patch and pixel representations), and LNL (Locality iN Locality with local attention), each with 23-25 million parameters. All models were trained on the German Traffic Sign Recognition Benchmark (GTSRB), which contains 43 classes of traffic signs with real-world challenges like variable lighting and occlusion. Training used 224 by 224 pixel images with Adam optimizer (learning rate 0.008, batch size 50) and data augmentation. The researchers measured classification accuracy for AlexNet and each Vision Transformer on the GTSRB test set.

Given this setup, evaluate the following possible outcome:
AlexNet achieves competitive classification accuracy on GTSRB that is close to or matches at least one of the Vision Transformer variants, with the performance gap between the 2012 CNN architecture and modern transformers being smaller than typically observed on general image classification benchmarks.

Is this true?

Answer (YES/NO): YES